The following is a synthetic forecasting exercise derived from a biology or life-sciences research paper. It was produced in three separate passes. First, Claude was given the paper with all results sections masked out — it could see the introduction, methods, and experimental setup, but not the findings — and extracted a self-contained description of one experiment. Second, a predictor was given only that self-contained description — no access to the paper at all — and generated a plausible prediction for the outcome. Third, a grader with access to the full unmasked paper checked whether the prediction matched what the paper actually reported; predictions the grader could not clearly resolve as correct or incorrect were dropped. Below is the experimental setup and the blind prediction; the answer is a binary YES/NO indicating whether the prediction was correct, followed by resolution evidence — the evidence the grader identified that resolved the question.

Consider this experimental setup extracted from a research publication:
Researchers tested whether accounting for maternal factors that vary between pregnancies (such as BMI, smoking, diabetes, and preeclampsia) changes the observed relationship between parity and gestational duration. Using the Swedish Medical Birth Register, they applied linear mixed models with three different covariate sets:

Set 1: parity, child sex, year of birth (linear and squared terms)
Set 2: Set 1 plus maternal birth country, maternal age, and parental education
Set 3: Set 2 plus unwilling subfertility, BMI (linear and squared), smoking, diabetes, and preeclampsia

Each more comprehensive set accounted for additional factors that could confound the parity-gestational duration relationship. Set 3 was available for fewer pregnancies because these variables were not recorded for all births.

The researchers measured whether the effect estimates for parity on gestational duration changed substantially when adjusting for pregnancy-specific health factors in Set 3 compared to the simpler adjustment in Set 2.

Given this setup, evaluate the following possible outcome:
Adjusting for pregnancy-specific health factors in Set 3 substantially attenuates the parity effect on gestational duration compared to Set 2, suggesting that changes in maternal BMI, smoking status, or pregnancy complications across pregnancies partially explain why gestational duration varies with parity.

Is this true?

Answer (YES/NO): NO